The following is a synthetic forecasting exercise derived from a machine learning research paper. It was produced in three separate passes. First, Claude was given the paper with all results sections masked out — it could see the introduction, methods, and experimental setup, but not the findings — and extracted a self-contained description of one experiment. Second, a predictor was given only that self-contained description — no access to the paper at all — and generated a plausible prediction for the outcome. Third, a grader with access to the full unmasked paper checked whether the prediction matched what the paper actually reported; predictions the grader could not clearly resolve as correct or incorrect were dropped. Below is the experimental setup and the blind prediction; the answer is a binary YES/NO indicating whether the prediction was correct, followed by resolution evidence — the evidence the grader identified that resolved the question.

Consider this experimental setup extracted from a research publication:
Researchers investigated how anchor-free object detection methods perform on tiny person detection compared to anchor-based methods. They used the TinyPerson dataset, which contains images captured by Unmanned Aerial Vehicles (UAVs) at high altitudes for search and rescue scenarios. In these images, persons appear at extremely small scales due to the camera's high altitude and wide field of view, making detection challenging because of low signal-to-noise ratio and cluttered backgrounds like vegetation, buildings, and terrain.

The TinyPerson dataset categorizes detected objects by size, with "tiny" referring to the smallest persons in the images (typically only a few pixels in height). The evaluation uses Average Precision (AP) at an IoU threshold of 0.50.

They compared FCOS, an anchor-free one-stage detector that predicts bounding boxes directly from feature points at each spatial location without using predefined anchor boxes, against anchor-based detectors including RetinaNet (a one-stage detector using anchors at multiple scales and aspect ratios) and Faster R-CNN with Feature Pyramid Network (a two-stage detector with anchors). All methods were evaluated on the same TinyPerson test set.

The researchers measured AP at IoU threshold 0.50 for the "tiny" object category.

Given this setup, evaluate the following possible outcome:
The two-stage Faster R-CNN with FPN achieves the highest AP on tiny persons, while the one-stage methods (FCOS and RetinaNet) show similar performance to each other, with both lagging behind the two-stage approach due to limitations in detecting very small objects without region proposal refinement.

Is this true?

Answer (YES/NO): NO